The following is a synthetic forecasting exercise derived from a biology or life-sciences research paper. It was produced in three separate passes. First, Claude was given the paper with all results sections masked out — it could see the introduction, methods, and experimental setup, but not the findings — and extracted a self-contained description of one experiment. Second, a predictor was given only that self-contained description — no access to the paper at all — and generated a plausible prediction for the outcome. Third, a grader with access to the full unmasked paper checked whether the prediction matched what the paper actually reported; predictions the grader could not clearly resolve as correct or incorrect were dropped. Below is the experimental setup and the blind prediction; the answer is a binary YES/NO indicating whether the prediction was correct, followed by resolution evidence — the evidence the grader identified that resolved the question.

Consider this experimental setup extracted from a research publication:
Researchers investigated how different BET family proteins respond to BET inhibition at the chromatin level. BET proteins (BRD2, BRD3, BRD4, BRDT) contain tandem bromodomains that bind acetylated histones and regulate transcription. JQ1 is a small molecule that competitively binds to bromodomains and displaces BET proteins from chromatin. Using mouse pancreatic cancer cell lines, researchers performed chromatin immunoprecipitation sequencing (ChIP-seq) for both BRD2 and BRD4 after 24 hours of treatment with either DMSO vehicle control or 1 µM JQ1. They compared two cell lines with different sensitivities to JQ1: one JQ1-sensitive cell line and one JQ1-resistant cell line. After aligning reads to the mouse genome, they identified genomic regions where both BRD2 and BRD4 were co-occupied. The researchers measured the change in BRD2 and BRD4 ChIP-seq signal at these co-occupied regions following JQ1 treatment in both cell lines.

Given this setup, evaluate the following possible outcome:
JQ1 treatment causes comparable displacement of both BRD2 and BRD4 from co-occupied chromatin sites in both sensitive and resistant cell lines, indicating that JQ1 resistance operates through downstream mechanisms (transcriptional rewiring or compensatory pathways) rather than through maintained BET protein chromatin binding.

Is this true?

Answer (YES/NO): NO